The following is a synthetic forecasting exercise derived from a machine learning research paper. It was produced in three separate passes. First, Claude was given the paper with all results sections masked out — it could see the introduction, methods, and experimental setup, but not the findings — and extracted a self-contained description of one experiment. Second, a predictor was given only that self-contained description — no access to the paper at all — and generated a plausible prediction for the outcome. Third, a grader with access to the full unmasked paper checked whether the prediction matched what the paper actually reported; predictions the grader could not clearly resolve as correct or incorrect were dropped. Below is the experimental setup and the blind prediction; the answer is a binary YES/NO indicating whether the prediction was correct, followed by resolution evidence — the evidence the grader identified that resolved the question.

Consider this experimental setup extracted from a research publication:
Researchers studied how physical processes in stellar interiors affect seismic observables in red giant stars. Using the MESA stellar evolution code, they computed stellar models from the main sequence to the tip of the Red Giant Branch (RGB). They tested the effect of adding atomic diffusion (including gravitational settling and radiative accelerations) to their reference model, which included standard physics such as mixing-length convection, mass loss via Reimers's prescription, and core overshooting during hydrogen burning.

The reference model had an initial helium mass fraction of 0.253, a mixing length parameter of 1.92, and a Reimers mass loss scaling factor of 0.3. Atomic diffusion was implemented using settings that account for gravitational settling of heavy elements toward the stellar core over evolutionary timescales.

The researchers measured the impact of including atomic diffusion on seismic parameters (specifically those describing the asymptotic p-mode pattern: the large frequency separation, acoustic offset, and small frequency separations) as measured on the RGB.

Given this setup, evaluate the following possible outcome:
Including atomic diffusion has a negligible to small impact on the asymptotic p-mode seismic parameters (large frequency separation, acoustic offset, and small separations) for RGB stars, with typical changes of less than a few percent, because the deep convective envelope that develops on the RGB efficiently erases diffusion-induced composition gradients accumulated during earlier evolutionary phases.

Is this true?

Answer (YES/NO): YES